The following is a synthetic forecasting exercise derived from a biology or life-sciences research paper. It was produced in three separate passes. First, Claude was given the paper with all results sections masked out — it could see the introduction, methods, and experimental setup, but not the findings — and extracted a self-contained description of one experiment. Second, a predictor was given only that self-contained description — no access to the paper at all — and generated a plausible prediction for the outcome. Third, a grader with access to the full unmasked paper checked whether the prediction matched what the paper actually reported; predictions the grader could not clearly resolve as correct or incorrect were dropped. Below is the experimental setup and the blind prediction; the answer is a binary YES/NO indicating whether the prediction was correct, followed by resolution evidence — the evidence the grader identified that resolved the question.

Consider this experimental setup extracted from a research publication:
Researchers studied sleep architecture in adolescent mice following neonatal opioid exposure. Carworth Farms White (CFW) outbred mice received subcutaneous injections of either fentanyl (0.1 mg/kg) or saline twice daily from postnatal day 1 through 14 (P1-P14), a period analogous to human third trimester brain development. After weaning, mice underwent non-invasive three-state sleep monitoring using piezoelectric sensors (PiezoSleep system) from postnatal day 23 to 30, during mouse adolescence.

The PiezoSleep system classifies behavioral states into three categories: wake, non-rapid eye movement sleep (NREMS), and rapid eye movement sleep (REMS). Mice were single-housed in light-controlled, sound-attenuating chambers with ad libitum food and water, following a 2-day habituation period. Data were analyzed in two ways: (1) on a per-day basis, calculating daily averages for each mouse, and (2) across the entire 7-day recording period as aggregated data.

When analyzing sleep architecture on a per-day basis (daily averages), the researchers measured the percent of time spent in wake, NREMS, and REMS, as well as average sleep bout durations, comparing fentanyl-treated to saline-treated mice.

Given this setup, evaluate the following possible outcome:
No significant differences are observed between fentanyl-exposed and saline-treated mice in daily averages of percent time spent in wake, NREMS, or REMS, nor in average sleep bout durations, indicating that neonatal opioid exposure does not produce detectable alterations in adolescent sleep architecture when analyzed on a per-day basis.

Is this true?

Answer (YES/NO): YES